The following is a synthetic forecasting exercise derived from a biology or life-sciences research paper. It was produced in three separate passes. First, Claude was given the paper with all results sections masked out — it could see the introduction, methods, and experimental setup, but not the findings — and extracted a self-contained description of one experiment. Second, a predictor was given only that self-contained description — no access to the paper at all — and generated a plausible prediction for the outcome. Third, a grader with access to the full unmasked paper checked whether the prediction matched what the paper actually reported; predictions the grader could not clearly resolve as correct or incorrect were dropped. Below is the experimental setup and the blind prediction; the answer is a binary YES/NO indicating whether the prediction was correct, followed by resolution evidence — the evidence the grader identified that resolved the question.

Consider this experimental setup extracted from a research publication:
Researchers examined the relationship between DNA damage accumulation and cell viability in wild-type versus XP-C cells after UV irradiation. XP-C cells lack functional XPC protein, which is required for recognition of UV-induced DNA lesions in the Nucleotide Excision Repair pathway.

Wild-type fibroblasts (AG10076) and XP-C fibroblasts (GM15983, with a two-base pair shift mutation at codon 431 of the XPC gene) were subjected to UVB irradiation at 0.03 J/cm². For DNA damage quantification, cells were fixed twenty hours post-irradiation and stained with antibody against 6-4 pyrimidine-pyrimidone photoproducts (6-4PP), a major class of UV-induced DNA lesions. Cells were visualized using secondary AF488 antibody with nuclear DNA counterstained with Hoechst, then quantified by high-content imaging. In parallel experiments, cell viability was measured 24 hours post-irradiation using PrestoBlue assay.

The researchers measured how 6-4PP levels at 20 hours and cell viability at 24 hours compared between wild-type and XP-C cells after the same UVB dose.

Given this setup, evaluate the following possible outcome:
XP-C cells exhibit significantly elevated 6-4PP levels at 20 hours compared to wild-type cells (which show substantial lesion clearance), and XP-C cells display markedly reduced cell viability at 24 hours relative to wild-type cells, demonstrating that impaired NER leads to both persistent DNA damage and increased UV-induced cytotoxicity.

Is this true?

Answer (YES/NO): YES